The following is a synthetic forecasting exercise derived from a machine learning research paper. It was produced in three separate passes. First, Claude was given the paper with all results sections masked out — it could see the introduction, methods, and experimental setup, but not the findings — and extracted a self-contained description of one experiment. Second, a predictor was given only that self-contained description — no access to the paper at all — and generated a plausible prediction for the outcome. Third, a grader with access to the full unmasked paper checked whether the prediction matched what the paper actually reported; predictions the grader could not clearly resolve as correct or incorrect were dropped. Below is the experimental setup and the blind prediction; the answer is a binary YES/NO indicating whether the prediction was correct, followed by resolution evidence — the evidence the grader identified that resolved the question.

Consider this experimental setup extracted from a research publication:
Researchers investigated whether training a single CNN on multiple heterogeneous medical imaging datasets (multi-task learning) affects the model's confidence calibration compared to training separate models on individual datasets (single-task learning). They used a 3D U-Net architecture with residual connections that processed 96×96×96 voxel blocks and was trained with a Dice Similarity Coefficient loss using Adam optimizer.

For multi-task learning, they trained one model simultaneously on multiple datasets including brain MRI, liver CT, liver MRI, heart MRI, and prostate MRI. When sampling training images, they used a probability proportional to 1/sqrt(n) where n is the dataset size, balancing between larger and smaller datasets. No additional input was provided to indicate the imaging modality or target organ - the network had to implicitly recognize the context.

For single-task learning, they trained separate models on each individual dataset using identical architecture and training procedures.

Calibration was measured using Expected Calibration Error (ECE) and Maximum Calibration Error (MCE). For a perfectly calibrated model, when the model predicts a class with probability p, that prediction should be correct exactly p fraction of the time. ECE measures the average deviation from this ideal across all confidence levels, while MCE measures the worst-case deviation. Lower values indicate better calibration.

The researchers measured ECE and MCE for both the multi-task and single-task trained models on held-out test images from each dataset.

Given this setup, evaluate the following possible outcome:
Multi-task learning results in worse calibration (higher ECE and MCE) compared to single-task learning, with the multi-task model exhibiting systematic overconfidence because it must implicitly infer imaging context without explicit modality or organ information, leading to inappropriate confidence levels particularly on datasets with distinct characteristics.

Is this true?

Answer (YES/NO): NO